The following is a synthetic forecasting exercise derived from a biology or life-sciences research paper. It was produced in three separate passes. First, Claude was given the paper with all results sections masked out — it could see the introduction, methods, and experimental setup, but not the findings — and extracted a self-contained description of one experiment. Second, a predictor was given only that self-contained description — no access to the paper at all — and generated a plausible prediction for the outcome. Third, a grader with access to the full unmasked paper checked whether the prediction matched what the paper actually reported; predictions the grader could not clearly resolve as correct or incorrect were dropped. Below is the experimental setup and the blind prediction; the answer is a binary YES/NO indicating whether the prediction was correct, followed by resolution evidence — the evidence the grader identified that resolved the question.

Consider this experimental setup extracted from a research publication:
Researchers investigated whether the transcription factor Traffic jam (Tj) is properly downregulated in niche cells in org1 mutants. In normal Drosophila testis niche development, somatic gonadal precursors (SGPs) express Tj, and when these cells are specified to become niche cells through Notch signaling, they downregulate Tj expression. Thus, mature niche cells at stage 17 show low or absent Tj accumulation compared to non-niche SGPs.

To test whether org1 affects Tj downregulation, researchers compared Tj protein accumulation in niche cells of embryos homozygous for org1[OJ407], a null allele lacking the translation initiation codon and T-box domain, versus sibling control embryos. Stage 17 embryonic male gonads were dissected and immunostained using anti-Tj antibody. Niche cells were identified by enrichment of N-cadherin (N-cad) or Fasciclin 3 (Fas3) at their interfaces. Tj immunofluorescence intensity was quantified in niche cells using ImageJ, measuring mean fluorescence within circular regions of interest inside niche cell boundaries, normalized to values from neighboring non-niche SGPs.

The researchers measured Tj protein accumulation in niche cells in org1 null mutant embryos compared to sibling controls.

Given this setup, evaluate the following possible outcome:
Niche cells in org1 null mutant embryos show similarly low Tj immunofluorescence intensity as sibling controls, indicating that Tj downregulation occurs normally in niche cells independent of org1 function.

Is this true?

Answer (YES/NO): YES